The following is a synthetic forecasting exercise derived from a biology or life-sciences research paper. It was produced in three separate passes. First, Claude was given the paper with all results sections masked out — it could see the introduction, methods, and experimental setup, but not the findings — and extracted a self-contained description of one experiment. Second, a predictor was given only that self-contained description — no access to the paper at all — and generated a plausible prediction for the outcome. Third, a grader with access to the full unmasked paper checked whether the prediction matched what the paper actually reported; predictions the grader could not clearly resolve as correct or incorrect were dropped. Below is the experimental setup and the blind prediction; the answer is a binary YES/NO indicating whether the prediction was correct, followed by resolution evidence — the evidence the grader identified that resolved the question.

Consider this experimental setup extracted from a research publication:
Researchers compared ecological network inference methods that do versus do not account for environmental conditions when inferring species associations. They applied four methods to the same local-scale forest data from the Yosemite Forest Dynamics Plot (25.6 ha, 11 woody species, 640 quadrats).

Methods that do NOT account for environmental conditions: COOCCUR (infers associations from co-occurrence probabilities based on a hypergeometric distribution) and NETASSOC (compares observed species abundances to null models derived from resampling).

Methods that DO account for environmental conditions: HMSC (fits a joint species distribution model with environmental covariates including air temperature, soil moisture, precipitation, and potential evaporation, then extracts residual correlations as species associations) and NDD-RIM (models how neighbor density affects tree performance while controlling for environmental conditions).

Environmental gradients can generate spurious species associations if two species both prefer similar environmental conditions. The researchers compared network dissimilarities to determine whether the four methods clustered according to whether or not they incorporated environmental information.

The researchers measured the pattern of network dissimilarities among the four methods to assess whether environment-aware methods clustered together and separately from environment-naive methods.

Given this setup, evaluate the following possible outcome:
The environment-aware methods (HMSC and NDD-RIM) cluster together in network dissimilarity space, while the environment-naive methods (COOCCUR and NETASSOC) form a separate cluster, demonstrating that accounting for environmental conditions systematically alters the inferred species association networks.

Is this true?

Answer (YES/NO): NO